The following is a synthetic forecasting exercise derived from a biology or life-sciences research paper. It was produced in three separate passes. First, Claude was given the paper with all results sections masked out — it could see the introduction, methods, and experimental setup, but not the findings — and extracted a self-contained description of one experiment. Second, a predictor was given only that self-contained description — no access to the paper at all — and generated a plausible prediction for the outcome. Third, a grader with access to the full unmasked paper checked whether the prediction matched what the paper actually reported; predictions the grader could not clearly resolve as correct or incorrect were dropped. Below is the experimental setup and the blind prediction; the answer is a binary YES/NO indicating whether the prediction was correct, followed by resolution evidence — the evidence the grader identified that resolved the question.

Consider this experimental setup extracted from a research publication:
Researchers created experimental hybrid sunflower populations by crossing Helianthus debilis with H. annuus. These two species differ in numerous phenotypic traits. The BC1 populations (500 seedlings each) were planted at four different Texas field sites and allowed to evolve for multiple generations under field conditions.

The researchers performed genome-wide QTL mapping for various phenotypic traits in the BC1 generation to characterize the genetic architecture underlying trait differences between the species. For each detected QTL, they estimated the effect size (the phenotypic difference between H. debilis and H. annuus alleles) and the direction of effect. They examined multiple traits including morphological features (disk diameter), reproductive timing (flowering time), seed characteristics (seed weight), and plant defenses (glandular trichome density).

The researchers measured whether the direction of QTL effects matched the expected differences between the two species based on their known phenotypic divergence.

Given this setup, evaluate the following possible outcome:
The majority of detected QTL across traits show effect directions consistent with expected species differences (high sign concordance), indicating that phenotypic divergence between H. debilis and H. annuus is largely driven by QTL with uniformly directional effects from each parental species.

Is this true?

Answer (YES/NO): YES